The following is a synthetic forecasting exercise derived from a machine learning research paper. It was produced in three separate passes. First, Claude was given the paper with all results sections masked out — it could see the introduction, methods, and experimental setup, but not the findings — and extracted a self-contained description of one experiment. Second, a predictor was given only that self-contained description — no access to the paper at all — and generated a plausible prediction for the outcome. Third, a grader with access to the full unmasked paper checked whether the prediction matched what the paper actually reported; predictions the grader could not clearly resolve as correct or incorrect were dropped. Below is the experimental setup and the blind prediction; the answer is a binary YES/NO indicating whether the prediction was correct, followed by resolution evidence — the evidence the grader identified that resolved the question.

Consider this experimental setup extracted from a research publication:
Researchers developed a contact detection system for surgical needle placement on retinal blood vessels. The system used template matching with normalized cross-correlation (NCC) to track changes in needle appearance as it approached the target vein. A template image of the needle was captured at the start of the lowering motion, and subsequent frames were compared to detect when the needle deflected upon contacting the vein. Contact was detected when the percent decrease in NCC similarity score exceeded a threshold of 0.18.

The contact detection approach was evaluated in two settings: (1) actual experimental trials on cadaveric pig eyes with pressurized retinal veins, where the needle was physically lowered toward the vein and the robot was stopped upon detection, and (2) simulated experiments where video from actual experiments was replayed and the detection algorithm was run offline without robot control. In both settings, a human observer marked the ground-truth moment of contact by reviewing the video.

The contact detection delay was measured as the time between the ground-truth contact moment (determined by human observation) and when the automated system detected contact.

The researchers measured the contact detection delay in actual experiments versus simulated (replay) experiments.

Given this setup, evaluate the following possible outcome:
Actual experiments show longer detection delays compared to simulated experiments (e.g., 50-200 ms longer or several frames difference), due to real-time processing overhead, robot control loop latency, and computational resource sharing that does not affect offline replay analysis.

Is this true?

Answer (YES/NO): NO